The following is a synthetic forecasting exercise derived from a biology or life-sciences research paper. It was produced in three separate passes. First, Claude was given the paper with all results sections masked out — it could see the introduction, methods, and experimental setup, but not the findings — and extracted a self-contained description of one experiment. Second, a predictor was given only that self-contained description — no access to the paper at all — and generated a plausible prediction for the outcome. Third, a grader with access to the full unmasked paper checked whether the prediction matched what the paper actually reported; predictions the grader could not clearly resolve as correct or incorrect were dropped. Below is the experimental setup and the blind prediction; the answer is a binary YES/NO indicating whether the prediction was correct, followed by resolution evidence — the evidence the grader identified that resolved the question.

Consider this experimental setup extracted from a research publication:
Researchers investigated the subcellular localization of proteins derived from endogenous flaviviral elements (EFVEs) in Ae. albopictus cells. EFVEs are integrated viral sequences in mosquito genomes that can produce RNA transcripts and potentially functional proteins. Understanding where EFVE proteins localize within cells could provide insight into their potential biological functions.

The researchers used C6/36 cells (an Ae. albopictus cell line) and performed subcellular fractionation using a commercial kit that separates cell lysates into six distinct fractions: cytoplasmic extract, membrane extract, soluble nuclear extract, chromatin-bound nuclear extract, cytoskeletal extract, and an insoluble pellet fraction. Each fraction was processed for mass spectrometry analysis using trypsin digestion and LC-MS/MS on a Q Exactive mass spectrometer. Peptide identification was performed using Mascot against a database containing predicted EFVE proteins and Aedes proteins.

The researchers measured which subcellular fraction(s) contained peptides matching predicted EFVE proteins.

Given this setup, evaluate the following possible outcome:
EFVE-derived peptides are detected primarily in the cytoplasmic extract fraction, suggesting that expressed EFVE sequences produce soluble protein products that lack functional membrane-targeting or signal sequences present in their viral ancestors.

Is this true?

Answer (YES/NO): NO